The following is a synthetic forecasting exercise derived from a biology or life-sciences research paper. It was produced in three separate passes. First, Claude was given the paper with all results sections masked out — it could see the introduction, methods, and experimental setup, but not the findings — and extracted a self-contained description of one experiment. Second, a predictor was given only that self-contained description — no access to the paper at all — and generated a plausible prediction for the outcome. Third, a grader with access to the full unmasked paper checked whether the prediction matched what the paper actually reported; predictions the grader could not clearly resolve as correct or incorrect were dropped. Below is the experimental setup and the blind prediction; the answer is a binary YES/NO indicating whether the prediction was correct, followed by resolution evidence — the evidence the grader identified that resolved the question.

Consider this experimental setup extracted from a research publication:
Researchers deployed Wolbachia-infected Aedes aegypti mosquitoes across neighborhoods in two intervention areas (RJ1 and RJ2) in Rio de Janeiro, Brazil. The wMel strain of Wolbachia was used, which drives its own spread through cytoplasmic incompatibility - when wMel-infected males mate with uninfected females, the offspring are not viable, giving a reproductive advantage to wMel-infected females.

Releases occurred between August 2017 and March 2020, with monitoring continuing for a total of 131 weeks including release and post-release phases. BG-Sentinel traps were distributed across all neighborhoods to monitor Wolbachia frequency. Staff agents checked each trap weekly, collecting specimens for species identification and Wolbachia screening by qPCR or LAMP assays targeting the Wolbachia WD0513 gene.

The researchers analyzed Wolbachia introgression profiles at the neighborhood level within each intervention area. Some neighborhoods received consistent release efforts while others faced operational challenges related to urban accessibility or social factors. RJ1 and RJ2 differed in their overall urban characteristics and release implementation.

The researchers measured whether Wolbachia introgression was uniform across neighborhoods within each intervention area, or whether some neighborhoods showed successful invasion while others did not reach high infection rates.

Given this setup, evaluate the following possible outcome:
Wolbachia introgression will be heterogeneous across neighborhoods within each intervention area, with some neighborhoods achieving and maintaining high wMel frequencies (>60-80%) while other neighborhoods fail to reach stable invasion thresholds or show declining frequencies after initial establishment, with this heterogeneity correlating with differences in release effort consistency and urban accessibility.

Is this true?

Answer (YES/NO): YES